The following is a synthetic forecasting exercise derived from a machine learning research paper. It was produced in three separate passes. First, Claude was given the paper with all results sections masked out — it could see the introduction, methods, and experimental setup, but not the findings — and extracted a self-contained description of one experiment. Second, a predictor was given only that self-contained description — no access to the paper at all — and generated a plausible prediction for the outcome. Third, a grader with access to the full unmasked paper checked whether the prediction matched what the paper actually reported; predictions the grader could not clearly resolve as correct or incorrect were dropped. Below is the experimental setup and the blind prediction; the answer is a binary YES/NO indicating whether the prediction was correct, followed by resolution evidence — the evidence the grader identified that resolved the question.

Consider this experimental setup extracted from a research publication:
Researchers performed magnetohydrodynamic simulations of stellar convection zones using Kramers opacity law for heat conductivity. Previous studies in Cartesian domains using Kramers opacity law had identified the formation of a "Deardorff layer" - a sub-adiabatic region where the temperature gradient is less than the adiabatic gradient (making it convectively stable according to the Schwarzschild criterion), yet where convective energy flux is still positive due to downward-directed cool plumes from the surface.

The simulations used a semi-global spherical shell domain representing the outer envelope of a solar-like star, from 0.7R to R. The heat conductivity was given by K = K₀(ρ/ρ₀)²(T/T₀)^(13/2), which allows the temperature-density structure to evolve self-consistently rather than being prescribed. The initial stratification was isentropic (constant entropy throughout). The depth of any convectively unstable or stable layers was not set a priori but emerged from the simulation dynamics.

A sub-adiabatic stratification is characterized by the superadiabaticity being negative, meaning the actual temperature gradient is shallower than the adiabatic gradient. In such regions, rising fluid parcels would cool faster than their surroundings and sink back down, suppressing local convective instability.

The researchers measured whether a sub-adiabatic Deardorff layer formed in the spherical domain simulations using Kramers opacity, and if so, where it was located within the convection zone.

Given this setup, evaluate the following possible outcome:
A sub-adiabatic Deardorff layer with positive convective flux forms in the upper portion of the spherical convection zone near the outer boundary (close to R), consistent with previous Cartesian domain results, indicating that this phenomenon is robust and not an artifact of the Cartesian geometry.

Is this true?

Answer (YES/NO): NO